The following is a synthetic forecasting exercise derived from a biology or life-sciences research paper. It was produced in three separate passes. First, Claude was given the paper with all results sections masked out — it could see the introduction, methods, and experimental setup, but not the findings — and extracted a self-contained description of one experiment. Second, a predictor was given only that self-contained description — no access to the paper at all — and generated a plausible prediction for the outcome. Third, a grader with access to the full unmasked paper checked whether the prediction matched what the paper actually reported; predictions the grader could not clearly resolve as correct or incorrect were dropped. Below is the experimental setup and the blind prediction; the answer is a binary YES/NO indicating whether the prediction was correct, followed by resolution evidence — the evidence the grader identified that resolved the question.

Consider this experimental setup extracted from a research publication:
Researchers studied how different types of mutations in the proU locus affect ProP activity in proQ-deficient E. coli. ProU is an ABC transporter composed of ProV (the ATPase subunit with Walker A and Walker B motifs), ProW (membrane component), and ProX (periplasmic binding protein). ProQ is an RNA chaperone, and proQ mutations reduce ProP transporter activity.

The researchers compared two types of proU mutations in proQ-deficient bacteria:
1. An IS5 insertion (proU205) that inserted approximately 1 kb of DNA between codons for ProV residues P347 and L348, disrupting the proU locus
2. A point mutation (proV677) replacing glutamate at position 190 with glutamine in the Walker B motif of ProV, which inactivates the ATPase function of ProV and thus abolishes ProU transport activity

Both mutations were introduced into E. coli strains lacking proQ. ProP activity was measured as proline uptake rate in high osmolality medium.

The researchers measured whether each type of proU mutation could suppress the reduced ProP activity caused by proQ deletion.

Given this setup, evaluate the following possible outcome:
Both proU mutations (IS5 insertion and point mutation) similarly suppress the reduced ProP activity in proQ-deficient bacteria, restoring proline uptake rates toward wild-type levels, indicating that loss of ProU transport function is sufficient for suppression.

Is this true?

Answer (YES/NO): NO